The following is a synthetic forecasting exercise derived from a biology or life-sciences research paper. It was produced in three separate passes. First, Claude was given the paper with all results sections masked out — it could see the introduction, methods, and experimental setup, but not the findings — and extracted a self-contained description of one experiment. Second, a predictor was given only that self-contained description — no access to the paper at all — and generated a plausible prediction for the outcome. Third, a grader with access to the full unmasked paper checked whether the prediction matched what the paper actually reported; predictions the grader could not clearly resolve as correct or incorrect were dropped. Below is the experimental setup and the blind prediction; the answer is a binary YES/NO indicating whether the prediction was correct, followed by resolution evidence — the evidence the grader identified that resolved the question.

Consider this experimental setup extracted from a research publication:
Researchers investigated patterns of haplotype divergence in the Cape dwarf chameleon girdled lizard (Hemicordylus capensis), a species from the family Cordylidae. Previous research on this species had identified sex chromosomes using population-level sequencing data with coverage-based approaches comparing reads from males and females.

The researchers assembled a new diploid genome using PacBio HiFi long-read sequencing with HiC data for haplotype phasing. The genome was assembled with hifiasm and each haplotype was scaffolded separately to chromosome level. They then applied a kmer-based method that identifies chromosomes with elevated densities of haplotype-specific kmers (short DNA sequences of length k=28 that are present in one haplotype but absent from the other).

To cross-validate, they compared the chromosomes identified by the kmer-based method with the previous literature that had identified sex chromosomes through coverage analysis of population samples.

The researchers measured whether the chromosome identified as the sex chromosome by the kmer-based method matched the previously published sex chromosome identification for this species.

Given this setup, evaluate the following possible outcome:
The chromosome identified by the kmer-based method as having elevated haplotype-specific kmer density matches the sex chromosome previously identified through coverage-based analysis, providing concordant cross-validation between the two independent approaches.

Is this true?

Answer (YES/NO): YES